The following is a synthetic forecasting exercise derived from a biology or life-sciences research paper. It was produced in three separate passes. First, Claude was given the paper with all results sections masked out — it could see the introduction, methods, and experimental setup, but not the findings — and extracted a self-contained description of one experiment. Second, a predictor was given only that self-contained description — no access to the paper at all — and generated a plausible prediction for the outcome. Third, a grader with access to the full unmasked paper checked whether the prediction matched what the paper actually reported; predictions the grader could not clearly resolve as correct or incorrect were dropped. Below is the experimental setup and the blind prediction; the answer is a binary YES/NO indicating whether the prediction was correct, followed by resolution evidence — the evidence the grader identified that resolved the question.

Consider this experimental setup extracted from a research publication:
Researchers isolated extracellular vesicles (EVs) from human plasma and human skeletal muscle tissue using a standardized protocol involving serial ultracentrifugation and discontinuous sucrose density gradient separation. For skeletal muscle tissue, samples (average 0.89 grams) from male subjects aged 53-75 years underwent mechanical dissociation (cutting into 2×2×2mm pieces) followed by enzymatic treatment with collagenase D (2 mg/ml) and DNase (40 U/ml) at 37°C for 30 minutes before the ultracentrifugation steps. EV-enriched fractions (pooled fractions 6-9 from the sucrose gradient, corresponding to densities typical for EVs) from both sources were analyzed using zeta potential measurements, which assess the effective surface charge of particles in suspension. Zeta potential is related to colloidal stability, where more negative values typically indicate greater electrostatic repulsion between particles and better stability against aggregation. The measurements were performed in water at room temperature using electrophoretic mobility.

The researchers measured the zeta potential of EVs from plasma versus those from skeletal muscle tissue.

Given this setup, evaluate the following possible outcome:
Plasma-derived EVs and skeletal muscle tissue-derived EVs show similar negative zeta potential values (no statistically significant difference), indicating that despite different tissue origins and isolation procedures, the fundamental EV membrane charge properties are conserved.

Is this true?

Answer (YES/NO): NO